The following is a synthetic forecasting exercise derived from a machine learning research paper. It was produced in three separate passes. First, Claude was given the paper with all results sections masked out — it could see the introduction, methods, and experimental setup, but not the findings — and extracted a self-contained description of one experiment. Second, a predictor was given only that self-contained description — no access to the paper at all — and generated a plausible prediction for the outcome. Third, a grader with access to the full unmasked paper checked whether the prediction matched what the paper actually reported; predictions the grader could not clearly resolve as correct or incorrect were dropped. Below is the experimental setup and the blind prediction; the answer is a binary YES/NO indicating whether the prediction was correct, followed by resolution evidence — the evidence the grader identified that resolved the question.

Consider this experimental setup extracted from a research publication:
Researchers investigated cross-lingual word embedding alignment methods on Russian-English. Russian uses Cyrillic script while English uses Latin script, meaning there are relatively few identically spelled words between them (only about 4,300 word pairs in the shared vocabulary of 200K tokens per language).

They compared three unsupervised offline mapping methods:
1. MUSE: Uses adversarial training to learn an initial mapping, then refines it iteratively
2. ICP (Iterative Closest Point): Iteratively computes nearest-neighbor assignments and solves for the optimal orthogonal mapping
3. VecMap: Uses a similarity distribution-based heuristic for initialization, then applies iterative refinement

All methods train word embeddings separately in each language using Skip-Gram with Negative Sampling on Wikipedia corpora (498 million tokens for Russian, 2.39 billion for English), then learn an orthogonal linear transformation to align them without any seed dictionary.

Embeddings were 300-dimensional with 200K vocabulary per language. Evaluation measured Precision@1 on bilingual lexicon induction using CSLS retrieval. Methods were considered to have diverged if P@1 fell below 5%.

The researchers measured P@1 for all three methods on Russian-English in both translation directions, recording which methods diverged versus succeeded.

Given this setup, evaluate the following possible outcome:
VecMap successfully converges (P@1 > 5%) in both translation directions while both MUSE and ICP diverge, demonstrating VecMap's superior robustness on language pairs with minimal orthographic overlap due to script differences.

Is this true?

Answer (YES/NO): NO